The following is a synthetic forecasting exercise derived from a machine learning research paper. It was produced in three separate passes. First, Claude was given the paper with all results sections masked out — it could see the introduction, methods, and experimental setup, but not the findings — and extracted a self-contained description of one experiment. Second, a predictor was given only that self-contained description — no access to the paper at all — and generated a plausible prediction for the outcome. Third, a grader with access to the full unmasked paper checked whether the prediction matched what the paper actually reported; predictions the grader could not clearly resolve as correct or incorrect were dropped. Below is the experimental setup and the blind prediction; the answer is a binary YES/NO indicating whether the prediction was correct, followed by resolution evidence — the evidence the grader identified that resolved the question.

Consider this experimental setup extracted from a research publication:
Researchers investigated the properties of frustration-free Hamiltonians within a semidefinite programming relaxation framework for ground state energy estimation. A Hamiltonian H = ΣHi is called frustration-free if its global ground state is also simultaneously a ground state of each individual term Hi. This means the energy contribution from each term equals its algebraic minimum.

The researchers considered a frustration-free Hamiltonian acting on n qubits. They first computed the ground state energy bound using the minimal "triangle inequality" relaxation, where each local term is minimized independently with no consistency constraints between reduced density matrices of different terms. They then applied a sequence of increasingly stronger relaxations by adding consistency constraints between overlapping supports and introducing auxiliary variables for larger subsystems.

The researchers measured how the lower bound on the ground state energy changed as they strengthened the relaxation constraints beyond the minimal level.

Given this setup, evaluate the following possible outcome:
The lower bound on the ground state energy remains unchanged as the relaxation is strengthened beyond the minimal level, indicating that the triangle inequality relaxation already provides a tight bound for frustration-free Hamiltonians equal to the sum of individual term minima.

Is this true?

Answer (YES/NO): YES